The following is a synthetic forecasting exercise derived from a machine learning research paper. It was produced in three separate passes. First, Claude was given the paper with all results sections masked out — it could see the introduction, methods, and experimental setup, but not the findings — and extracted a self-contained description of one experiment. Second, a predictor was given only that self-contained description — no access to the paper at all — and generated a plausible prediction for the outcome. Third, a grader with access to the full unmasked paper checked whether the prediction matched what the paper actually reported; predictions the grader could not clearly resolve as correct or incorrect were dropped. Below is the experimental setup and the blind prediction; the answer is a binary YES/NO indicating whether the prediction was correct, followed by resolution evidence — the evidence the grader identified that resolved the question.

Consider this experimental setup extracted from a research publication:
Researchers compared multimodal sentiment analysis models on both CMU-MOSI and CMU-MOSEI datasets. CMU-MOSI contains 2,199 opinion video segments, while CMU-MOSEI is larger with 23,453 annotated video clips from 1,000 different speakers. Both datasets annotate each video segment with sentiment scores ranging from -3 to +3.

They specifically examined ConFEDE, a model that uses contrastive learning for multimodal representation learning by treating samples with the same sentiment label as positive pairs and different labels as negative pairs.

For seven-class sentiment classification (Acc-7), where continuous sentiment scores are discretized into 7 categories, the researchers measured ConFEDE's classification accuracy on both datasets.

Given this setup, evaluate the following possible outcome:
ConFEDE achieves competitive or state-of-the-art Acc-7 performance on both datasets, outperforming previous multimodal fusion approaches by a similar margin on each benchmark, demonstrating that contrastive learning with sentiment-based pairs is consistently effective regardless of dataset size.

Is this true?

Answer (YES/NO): NO